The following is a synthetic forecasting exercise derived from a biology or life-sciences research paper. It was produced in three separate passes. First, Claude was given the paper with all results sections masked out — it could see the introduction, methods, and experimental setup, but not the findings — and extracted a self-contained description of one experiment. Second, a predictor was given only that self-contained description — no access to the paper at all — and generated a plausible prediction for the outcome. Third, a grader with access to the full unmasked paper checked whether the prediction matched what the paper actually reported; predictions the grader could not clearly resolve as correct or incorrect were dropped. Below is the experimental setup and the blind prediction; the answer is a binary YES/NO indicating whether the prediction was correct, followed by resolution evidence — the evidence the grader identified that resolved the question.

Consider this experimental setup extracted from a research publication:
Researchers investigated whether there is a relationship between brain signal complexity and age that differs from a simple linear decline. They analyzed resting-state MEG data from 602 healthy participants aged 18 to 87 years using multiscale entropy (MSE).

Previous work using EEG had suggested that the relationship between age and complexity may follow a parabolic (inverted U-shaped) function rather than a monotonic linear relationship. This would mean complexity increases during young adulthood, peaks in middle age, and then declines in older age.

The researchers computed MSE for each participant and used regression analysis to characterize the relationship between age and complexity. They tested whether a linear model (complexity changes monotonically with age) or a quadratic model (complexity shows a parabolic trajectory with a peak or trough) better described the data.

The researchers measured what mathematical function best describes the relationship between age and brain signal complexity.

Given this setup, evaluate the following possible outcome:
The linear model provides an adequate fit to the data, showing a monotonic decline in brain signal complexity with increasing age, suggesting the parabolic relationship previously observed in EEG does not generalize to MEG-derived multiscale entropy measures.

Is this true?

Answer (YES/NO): NO